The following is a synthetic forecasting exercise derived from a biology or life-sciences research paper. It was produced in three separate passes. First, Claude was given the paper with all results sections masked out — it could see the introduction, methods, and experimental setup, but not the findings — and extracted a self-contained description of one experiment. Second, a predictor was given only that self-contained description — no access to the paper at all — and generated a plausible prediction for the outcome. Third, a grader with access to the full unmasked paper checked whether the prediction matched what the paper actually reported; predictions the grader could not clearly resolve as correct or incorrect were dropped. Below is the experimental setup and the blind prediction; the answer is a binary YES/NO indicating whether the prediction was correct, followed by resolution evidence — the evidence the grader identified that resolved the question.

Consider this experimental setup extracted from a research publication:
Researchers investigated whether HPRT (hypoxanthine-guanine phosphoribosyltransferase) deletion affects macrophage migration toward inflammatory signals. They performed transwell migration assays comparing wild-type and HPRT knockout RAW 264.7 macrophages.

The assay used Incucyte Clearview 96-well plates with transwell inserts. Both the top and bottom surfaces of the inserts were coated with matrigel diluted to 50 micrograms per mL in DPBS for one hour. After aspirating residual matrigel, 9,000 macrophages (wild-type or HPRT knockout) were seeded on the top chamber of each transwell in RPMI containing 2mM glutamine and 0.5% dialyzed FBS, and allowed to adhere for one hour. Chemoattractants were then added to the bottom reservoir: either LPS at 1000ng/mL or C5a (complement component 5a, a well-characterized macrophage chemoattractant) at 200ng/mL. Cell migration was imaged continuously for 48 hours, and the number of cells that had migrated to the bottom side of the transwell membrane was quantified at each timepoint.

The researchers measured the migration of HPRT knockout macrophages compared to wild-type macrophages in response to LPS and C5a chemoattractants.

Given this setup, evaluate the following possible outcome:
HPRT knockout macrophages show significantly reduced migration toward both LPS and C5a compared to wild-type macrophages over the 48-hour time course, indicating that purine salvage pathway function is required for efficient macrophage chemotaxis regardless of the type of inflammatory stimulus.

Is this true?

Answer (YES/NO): YES